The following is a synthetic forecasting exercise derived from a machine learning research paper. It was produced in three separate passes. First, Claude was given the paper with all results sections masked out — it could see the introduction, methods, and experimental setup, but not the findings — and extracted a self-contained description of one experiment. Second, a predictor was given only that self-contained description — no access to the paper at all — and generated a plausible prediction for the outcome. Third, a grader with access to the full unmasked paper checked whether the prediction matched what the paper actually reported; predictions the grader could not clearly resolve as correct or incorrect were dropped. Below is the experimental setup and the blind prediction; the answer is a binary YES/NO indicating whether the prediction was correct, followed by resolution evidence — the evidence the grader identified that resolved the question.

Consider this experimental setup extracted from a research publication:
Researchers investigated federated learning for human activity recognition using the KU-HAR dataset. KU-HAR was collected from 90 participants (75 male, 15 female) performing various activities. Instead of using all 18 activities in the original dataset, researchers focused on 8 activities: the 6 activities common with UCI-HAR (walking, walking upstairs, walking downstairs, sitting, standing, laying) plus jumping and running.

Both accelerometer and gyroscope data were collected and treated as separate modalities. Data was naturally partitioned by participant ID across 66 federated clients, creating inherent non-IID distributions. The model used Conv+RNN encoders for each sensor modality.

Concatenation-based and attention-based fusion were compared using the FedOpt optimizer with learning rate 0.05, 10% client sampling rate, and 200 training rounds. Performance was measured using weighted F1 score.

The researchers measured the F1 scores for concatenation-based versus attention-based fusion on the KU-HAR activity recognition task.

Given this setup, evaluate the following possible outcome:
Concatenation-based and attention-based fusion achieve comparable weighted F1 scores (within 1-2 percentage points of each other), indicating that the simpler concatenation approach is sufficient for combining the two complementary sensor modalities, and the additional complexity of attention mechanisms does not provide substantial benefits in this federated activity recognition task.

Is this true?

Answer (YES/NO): NO